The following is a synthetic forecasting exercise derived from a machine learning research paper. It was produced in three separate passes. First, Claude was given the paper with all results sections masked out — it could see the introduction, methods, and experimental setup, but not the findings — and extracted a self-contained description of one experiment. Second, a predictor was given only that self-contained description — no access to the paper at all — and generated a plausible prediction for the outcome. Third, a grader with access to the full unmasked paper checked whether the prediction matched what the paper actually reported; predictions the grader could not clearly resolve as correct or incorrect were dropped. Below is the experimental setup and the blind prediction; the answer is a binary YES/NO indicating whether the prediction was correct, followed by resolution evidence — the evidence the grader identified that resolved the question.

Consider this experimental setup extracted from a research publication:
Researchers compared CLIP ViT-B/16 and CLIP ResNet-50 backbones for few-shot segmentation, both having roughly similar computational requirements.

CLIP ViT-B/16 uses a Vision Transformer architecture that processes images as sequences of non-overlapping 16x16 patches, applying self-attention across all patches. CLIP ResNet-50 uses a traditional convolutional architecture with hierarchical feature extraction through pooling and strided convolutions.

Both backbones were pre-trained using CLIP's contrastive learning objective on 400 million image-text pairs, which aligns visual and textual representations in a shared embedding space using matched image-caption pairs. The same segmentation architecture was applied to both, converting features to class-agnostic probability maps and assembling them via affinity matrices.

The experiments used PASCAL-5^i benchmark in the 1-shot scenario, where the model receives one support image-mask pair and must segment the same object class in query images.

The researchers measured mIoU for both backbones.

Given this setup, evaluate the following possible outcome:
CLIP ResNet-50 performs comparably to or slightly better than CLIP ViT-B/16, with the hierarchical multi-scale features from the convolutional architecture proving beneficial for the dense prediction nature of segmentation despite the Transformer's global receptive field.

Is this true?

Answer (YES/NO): YES